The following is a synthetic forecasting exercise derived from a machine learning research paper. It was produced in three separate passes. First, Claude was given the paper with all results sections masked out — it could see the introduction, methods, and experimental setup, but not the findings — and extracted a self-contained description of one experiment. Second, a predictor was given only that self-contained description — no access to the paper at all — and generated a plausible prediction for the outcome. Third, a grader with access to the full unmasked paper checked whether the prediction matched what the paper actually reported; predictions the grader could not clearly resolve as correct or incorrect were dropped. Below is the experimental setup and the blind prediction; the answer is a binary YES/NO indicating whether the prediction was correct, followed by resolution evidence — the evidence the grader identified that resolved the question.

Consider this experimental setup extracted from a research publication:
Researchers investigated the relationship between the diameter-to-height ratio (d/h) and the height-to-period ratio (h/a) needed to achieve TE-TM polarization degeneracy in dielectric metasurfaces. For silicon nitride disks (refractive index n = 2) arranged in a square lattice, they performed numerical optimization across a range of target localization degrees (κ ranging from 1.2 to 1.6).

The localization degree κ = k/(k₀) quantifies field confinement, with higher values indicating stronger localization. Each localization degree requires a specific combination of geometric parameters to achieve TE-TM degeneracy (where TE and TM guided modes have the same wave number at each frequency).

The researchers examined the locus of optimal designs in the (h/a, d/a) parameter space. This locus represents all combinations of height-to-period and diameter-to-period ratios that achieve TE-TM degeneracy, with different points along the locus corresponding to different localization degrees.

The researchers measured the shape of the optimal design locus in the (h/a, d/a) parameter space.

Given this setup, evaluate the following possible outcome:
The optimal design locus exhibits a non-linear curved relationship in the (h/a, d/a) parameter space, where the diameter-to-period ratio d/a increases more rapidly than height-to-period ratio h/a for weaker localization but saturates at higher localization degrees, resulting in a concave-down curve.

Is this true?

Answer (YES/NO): NO